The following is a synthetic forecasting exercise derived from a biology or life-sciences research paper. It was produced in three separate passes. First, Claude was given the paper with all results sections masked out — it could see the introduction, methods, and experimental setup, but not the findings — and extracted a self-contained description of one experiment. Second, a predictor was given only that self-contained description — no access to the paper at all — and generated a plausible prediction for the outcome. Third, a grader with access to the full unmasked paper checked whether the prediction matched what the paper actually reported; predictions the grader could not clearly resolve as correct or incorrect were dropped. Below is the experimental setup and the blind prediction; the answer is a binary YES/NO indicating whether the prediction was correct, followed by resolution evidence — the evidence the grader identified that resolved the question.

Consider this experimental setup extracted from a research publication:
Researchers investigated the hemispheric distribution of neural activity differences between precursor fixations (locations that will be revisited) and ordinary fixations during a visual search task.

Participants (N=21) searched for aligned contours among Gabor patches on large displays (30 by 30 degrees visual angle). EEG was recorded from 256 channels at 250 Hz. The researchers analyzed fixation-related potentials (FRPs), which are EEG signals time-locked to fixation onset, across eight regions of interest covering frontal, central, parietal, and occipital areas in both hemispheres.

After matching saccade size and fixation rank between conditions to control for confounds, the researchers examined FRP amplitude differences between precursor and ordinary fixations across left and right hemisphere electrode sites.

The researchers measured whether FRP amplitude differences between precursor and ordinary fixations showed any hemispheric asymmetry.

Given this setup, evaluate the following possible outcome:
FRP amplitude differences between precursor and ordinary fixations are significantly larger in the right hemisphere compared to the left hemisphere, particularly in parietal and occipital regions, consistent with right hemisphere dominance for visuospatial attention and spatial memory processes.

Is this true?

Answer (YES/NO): YES